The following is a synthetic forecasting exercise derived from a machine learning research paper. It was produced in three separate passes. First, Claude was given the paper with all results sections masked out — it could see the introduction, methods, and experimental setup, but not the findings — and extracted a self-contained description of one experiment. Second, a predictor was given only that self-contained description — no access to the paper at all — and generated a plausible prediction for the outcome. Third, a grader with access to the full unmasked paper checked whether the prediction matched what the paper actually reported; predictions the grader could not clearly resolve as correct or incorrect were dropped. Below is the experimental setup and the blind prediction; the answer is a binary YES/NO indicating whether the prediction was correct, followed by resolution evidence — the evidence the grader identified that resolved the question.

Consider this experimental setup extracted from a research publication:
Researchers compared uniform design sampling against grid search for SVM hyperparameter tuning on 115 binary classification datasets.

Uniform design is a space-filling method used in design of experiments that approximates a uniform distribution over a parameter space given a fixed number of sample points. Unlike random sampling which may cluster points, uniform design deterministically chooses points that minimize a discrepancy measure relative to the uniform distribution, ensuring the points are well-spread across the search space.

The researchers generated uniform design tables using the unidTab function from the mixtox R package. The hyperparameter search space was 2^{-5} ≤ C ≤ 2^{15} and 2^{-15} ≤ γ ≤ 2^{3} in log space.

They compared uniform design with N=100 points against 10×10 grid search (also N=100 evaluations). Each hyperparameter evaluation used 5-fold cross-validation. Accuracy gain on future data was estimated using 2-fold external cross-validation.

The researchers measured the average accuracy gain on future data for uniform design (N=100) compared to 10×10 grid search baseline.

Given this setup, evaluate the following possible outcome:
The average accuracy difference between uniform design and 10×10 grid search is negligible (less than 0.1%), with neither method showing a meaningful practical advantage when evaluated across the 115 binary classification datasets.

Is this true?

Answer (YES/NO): YES